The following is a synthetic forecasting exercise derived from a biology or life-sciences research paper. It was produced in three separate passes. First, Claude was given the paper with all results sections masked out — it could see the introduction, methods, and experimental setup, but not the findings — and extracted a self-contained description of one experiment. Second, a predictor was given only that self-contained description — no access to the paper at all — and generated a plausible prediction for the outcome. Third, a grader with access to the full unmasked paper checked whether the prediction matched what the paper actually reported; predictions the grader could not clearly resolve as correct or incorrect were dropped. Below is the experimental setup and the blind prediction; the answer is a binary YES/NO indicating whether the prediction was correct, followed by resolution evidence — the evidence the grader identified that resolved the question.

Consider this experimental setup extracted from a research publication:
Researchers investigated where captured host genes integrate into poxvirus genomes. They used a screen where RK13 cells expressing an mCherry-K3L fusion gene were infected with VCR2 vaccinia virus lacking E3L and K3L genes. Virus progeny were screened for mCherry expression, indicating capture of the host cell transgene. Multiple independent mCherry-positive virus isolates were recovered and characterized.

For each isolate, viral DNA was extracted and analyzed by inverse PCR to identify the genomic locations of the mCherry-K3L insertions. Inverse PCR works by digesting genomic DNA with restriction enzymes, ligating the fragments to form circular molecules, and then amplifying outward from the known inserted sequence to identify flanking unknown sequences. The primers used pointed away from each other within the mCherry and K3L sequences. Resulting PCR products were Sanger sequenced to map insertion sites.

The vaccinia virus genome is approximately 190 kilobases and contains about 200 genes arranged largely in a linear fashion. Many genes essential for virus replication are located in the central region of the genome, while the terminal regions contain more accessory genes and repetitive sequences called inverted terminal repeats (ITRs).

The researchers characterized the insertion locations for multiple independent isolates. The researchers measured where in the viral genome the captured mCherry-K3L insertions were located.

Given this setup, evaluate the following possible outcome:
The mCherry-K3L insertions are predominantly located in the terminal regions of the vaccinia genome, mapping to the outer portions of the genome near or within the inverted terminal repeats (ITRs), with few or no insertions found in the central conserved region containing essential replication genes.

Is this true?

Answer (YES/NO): YES